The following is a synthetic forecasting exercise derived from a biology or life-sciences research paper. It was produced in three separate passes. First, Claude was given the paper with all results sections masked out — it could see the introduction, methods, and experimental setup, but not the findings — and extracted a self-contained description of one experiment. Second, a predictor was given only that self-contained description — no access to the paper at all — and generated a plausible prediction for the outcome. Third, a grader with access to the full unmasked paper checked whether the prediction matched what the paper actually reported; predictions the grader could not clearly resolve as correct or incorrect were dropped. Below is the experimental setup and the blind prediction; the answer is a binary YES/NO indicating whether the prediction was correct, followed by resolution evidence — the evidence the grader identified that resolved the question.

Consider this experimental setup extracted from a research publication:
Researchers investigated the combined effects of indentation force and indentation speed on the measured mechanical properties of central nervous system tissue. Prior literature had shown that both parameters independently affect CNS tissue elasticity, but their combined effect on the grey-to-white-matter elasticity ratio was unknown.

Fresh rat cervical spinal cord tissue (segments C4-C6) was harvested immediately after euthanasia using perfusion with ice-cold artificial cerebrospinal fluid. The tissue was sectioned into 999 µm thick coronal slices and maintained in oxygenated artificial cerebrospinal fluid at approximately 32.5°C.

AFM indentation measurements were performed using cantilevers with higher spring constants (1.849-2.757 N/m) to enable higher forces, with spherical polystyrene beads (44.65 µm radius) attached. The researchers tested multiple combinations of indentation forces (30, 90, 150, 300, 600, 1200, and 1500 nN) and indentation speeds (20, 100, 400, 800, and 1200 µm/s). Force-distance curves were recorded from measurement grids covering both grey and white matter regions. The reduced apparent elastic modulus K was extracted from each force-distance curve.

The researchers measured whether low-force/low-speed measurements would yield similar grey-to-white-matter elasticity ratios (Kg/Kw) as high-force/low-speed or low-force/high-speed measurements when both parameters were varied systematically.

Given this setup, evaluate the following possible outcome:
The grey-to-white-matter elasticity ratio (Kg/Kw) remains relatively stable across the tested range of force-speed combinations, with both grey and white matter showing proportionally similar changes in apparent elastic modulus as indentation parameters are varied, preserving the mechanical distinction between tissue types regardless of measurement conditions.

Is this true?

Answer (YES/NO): NO